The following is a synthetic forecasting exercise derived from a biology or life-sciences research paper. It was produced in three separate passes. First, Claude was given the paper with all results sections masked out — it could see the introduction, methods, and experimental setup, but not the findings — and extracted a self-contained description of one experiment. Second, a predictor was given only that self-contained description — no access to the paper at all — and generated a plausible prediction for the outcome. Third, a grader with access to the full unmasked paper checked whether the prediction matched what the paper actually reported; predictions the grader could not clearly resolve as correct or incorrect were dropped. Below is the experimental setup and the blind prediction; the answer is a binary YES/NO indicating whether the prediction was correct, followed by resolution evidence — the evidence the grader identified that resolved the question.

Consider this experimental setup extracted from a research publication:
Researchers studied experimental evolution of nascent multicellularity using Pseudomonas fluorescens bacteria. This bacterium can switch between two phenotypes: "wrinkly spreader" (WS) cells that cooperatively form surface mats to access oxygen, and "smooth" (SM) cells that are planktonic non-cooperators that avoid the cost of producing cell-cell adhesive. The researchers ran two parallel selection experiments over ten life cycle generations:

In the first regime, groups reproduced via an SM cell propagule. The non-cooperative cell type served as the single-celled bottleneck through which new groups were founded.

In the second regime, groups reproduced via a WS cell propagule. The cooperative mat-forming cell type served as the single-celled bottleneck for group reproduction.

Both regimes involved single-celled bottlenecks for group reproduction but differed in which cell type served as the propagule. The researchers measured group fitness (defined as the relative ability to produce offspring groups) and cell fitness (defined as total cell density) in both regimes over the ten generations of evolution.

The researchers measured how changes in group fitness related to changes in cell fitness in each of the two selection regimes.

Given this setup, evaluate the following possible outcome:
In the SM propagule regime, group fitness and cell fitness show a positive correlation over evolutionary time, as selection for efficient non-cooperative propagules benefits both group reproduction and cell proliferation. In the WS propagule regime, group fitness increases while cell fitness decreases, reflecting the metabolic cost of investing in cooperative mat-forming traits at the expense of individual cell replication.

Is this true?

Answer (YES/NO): NO